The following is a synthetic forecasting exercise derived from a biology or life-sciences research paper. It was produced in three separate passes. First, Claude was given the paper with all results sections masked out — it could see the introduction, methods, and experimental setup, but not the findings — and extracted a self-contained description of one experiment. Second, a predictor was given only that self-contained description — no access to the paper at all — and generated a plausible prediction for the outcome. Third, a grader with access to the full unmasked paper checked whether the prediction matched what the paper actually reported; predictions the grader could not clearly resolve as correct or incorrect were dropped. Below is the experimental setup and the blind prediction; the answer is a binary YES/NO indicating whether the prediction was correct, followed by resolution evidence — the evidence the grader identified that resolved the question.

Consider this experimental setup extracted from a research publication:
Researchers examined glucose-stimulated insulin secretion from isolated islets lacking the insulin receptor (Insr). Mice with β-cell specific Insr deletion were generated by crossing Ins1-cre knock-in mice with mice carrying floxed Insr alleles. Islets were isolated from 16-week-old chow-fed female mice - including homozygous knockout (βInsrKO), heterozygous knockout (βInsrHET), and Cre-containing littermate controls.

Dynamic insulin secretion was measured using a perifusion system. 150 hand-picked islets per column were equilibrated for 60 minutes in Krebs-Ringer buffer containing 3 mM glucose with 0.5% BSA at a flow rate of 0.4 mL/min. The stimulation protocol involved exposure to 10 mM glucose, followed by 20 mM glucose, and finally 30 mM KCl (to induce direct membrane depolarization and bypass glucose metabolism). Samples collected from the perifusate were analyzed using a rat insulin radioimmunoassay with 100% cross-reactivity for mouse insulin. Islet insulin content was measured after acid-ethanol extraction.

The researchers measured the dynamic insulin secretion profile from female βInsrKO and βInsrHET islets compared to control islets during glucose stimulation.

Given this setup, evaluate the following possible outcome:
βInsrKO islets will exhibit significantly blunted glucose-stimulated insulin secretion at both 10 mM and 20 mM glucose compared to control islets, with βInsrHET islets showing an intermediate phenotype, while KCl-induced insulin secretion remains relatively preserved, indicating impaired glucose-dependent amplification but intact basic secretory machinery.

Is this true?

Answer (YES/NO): NO